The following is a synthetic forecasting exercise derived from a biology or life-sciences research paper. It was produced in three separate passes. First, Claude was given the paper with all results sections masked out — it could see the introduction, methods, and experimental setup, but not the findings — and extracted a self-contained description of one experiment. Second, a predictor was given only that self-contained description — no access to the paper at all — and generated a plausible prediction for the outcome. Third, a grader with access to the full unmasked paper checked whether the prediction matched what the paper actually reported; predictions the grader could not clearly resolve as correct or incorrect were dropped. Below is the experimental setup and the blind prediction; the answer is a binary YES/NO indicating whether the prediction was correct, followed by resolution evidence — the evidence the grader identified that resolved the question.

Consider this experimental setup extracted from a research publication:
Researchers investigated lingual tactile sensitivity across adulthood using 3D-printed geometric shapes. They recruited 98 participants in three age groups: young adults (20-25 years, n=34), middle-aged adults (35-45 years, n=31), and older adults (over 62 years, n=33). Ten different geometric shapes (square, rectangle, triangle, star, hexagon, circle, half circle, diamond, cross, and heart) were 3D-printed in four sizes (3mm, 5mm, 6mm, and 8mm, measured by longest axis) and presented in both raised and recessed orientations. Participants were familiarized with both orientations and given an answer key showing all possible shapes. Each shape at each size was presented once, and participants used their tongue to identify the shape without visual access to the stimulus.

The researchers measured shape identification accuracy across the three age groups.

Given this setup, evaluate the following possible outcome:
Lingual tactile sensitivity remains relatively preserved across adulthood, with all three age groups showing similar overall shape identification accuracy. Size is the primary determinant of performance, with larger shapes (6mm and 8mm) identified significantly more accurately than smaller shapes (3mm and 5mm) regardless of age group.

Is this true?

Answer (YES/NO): NO